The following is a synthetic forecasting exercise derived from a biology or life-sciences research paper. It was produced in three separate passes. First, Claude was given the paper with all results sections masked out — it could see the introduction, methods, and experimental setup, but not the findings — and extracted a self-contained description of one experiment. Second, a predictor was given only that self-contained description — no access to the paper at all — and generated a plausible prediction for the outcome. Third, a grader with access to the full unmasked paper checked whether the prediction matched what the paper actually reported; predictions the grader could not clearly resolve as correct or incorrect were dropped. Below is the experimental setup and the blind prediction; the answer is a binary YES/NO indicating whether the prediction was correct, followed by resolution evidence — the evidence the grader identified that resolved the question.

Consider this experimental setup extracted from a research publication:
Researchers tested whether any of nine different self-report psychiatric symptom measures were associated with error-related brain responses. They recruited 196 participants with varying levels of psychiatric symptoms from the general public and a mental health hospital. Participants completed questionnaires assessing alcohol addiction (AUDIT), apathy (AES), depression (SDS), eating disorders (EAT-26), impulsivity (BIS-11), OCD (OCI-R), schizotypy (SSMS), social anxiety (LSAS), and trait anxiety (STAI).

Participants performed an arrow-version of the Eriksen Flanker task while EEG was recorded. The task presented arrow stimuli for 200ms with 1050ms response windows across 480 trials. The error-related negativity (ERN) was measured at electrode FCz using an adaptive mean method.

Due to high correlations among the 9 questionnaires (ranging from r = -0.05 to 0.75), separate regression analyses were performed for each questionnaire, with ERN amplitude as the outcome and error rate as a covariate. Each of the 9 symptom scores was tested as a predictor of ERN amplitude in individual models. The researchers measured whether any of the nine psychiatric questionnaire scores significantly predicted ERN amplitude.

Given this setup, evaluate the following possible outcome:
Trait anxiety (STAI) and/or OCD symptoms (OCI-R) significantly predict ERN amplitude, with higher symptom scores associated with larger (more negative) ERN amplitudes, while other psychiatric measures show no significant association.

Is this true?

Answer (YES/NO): NO